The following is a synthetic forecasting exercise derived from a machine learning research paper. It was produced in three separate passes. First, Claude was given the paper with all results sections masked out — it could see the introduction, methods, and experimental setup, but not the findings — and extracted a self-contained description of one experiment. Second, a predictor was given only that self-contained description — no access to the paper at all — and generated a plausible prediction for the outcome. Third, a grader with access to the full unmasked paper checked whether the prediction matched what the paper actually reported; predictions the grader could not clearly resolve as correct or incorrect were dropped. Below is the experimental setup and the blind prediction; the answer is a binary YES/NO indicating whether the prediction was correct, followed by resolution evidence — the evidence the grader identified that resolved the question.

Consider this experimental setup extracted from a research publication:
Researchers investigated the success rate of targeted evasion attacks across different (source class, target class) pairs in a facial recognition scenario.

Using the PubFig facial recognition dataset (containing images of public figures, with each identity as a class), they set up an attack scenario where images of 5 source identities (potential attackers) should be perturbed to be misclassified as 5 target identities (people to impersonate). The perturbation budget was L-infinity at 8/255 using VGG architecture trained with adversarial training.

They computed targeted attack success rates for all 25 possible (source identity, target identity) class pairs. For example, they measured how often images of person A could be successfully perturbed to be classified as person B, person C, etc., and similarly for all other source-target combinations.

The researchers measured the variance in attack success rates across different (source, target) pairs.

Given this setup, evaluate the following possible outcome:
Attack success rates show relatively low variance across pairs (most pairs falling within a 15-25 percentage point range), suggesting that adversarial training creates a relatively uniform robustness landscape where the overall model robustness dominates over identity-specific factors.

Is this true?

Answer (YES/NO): NO